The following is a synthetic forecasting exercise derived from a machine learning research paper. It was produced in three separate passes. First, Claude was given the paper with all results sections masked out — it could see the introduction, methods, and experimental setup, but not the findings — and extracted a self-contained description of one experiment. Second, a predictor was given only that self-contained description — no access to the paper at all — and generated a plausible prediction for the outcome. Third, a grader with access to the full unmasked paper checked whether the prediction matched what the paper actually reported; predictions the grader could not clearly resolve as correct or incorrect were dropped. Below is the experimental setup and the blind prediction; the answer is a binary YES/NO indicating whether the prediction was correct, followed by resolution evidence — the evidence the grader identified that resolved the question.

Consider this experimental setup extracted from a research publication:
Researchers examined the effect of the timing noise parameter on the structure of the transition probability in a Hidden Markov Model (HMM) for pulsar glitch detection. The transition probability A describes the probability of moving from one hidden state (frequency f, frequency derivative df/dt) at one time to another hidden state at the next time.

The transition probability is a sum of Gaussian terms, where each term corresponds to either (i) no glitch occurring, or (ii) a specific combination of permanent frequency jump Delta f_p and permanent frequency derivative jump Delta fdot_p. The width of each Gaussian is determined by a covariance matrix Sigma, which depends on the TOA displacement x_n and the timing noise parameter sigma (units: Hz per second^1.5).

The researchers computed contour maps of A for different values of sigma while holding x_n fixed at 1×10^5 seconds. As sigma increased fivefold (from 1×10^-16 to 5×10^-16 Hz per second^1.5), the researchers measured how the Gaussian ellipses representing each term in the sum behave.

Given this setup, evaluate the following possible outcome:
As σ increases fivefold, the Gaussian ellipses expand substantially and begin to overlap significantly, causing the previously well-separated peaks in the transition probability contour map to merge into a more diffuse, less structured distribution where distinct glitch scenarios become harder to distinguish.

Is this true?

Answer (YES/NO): YES